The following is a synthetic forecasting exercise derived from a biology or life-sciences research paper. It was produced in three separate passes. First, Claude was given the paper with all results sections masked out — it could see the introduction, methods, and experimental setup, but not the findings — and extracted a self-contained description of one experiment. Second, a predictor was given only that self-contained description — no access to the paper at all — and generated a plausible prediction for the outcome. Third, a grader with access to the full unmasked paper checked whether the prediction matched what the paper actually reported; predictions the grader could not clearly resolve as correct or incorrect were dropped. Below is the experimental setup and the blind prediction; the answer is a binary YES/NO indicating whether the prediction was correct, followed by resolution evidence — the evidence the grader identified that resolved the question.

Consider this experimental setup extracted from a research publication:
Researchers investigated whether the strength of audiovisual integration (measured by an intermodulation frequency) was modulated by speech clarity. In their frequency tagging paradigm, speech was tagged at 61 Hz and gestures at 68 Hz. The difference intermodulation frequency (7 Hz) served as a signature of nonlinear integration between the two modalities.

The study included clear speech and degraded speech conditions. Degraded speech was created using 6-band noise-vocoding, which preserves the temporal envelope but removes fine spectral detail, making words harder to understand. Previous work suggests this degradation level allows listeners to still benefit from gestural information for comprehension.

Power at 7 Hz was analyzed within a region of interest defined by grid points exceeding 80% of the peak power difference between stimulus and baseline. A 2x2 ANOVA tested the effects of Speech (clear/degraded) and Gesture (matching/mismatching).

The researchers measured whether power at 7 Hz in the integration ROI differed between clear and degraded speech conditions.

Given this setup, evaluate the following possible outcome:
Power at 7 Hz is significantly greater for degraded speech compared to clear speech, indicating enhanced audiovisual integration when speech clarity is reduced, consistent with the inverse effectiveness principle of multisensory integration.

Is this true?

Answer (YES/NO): NO